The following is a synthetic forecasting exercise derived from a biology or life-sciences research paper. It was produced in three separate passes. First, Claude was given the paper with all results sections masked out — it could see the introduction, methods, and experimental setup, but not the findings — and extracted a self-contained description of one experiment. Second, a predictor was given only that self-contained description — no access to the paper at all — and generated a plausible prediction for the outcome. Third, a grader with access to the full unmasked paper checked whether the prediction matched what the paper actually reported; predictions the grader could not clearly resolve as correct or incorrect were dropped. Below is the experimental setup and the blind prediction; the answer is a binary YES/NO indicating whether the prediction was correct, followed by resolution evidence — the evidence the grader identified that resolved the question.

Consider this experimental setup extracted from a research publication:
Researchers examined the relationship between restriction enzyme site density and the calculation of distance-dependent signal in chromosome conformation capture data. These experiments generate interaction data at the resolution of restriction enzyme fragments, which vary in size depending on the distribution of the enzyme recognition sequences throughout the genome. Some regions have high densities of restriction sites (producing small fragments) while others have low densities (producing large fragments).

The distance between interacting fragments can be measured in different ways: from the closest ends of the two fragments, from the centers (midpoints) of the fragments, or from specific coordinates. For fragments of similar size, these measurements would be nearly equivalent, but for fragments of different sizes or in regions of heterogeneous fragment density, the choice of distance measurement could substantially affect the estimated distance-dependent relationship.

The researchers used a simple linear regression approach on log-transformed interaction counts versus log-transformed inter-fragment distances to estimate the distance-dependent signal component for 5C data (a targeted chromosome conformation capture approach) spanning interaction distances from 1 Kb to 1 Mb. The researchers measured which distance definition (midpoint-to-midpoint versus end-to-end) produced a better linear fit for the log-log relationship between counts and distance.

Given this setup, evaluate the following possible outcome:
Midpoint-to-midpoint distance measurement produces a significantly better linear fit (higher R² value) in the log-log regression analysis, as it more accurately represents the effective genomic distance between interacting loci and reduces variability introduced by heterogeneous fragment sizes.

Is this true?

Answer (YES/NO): YES